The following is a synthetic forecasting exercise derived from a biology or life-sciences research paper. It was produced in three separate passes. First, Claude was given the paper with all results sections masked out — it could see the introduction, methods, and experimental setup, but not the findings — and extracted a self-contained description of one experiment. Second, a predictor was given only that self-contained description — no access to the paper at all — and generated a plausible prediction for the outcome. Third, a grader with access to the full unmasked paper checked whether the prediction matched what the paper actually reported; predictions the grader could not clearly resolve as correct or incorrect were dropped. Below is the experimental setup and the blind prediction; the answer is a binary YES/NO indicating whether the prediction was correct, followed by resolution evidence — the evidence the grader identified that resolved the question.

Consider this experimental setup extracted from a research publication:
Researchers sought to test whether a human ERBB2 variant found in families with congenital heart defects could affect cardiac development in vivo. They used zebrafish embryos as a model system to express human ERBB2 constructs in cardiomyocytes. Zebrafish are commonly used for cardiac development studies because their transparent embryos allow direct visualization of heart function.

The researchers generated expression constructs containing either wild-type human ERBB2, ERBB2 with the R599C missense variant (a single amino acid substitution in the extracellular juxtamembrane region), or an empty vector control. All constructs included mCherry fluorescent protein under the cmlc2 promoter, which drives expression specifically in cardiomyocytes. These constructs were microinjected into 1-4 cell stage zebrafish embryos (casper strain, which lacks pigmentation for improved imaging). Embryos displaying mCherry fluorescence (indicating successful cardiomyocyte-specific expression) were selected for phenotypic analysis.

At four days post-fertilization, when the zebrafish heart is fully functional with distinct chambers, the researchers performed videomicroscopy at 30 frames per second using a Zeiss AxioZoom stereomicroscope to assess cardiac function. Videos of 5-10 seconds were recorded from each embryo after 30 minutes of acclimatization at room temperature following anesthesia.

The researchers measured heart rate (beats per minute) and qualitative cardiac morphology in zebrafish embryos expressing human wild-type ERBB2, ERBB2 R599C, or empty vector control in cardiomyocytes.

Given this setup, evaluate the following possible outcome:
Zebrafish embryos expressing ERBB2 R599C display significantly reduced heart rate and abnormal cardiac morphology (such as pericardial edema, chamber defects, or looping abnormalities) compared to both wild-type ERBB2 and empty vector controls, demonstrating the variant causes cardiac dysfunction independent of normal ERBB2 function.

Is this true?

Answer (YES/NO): NO